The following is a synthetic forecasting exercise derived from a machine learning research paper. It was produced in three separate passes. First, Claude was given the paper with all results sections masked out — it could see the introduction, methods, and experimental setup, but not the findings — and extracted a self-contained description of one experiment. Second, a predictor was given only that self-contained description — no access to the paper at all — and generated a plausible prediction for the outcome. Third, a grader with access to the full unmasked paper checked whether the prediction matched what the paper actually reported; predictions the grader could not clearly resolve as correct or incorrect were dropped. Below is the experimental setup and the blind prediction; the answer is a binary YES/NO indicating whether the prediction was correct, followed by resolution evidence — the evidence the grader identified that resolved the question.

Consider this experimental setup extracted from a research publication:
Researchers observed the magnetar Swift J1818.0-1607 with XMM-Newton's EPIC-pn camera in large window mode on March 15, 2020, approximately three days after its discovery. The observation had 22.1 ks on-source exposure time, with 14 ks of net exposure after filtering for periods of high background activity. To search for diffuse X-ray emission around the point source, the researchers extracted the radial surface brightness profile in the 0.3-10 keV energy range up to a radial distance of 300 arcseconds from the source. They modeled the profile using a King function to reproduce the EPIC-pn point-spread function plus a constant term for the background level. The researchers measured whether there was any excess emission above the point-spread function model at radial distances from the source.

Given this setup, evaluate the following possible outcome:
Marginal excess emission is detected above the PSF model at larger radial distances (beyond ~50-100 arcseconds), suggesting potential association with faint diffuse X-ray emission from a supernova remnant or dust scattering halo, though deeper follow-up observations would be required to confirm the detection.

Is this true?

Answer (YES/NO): NO